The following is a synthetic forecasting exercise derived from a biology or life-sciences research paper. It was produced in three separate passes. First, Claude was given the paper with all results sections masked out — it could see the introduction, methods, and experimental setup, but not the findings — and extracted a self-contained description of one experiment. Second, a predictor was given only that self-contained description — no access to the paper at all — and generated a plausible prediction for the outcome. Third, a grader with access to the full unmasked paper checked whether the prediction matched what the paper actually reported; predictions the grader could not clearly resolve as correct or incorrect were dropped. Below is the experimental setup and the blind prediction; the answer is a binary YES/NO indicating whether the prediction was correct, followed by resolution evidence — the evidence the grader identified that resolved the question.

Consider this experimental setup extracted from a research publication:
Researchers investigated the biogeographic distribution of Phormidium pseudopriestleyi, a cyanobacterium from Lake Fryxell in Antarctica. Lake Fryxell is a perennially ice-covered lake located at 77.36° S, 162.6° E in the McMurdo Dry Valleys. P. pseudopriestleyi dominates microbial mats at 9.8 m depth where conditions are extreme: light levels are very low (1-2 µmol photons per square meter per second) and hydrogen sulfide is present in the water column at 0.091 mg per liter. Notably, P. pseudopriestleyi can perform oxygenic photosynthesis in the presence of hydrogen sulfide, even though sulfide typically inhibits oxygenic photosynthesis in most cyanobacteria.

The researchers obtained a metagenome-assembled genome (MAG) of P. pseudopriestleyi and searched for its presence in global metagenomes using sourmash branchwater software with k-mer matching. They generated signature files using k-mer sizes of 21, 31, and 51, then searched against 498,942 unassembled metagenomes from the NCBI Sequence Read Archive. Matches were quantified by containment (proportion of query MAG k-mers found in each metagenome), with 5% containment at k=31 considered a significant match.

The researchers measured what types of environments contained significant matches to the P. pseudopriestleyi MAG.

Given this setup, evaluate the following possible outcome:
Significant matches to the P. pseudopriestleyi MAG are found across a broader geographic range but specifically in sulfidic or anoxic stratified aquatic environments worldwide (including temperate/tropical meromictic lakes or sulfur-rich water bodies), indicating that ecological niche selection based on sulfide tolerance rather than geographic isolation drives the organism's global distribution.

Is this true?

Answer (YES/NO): NO